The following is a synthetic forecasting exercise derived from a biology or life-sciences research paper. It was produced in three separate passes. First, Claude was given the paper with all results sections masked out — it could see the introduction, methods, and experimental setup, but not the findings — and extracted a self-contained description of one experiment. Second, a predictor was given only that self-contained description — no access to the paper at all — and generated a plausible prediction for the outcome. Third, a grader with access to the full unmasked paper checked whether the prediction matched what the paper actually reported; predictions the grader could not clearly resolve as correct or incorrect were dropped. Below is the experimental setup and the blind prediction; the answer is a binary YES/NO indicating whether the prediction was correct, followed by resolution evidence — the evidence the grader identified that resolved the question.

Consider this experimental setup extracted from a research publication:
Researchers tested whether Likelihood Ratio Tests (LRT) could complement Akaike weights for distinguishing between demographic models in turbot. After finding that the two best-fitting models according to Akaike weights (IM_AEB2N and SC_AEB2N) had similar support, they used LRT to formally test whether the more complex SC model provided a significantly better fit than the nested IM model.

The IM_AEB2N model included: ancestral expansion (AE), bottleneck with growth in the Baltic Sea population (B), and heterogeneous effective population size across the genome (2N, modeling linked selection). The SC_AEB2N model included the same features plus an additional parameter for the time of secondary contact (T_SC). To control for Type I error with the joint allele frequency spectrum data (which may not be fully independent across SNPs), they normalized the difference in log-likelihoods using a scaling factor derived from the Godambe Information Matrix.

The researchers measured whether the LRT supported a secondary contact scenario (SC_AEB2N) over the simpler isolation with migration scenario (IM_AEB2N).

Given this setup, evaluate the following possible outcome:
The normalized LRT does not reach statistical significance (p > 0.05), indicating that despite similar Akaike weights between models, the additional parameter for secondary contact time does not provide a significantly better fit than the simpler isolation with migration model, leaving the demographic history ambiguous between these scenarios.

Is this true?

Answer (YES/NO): YES